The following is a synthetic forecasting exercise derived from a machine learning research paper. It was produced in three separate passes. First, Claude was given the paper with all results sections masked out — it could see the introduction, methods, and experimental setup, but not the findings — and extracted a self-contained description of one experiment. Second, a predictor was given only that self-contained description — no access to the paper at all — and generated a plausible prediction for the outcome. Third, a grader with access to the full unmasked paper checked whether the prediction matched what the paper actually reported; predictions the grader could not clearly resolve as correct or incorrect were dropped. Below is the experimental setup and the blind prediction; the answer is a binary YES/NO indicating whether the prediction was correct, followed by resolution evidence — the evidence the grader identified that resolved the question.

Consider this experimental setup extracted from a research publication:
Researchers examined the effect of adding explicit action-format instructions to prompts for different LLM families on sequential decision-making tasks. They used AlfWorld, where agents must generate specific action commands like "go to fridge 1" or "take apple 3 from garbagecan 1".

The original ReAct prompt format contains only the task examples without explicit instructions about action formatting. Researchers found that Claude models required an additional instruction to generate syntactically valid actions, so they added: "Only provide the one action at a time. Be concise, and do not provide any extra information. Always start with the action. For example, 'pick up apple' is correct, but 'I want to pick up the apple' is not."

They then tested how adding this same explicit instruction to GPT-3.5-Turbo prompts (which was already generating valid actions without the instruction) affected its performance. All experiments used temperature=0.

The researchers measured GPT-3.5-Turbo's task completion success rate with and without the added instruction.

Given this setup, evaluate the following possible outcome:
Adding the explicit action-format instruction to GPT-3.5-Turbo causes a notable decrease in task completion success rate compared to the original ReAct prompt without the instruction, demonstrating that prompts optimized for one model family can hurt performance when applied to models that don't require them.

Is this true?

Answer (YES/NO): YES